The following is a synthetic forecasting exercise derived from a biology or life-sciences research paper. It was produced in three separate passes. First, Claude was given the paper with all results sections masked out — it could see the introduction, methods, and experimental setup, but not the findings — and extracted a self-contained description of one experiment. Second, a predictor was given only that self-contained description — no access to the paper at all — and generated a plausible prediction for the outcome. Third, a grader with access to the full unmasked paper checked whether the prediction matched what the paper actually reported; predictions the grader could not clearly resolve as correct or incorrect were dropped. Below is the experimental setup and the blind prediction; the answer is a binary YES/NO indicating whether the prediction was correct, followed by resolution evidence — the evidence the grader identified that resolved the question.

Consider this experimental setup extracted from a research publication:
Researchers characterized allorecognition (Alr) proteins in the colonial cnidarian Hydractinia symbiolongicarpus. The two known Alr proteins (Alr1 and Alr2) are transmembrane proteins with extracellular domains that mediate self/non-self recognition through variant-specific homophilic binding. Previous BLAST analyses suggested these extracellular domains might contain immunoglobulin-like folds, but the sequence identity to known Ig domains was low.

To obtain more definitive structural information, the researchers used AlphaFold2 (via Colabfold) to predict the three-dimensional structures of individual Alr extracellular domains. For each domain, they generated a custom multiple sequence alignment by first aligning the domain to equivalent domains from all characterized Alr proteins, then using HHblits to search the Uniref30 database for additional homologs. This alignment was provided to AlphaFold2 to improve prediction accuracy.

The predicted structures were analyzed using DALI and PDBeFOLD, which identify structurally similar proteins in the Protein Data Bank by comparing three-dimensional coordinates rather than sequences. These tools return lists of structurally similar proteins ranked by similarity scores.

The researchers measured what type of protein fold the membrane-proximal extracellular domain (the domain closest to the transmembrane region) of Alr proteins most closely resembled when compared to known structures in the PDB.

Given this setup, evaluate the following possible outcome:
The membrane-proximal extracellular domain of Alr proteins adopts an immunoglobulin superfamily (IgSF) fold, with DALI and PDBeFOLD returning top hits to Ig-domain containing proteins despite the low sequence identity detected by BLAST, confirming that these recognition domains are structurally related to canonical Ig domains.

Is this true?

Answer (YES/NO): NO